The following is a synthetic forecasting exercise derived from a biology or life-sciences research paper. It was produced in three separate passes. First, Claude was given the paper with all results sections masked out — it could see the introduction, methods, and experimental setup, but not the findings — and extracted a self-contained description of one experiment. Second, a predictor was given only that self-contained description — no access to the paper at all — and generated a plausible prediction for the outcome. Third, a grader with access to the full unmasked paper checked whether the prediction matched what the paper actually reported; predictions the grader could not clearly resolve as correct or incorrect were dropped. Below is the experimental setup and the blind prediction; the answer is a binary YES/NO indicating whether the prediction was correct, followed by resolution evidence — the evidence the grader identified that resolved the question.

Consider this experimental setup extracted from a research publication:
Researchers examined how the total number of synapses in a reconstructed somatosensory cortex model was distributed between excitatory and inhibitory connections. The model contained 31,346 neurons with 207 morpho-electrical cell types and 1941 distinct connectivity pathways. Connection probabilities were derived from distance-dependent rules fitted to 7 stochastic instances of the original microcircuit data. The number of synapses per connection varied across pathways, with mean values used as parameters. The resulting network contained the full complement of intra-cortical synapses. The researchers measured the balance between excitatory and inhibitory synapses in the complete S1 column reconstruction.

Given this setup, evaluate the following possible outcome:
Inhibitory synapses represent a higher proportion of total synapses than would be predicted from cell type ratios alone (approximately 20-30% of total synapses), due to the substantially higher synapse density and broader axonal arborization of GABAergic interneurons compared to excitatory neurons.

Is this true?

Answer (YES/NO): YES